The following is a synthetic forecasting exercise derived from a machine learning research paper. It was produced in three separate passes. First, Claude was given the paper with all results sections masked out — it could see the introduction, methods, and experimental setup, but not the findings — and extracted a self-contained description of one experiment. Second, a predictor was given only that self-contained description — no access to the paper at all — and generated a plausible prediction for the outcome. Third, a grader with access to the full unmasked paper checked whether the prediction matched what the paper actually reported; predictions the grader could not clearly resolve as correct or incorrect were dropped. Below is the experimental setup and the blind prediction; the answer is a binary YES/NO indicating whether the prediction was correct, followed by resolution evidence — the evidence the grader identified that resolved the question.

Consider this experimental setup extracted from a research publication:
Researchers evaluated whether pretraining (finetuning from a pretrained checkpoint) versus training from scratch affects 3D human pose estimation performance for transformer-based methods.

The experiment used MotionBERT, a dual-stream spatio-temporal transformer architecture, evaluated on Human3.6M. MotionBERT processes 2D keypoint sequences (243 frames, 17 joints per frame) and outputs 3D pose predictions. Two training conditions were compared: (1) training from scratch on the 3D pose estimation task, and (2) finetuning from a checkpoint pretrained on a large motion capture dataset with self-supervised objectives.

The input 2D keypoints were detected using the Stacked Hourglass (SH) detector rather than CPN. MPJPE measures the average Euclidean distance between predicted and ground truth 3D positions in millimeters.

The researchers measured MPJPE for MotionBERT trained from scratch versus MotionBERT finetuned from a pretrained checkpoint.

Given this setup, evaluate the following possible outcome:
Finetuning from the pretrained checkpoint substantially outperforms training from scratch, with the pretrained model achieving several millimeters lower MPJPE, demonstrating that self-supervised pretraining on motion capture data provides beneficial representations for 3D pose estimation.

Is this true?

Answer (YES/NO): NO